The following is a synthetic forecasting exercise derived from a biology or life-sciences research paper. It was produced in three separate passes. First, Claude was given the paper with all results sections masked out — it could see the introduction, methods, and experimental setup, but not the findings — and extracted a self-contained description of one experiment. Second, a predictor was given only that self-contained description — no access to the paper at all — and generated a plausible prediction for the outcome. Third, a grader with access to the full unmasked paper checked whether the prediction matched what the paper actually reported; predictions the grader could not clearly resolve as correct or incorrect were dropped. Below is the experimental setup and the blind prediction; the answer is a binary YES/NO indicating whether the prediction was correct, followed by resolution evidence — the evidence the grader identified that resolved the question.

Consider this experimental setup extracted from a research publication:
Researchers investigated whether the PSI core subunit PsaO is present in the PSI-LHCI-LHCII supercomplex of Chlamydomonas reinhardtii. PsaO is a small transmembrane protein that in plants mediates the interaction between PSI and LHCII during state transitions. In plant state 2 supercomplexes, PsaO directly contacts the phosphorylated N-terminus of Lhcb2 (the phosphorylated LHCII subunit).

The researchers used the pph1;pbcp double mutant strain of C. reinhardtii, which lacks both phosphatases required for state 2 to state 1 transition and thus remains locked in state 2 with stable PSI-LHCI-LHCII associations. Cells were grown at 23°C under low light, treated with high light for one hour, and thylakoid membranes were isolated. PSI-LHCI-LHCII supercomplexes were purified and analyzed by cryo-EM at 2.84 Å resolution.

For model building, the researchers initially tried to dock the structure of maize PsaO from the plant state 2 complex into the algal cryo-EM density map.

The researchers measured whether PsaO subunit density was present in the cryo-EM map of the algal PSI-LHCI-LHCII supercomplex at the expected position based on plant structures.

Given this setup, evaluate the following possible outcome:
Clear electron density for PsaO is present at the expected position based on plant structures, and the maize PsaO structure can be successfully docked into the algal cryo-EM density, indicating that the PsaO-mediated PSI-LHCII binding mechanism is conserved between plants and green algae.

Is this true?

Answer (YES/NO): YES